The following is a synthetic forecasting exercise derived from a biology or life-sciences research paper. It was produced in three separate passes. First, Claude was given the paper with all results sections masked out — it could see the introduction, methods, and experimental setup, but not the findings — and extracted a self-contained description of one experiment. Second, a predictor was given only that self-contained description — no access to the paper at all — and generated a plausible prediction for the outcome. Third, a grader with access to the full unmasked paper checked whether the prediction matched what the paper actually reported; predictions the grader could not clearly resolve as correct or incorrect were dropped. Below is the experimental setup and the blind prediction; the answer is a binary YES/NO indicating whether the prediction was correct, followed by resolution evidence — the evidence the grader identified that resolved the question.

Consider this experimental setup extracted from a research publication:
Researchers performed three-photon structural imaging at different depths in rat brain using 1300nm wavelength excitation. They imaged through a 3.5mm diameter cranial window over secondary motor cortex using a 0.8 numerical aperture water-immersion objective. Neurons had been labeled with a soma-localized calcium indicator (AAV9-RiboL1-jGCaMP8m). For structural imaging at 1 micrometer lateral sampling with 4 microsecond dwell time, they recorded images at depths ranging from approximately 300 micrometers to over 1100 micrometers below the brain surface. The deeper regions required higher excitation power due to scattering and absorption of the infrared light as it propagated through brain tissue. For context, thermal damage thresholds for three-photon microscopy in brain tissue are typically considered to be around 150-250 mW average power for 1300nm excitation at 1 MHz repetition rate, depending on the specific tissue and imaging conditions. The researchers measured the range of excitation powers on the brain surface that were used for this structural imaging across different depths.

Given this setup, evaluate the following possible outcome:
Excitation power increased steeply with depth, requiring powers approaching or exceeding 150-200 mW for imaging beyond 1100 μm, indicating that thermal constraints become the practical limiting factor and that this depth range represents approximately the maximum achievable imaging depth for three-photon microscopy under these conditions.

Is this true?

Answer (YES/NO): NO